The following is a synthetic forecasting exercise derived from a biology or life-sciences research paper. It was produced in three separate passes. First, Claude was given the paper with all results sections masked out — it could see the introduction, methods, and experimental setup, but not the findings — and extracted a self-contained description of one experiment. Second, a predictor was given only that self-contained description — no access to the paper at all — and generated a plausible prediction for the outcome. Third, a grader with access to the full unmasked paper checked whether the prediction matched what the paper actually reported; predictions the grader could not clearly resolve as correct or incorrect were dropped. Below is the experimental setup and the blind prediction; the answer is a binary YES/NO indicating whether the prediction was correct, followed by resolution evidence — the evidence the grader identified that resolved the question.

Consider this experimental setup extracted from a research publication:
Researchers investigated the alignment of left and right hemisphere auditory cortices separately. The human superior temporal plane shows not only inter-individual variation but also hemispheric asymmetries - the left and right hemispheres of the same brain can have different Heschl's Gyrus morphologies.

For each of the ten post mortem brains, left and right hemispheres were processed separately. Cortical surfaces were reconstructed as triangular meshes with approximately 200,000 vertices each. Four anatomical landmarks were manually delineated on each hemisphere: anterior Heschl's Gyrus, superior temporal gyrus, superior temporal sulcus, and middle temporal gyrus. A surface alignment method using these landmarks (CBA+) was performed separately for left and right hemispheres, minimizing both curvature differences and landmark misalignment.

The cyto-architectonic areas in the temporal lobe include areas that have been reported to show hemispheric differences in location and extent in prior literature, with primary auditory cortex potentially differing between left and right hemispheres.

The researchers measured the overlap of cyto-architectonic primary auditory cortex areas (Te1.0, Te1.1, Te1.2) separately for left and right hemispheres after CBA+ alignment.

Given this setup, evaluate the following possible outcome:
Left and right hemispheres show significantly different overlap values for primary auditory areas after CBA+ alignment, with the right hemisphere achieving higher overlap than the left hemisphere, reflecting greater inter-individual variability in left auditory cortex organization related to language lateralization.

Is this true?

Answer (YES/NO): NO